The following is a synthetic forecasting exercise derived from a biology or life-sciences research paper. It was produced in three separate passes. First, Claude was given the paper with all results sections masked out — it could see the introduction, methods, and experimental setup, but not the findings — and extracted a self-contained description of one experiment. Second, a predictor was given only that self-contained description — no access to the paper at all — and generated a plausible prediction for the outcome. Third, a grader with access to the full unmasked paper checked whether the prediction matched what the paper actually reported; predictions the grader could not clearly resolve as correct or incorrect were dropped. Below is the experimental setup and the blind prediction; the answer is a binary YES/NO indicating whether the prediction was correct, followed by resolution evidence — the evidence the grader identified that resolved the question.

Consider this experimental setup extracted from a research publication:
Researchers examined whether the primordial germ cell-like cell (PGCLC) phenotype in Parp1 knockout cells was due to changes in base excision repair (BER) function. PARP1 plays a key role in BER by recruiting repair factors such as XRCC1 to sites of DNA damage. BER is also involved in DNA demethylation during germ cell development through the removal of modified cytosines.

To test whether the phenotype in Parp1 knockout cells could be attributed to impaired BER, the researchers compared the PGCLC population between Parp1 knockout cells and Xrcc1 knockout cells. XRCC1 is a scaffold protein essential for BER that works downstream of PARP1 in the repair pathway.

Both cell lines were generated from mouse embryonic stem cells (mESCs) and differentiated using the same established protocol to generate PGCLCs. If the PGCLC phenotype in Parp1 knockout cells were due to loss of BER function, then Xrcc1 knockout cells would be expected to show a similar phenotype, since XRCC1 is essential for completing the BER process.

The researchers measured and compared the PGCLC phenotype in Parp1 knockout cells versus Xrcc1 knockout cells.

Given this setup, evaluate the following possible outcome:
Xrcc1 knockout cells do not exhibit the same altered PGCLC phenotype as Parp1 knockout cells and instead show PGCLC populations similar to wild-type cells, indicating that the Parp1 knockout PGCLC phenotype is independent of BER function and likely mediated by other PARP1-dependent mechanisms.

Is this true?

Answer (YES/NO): NO